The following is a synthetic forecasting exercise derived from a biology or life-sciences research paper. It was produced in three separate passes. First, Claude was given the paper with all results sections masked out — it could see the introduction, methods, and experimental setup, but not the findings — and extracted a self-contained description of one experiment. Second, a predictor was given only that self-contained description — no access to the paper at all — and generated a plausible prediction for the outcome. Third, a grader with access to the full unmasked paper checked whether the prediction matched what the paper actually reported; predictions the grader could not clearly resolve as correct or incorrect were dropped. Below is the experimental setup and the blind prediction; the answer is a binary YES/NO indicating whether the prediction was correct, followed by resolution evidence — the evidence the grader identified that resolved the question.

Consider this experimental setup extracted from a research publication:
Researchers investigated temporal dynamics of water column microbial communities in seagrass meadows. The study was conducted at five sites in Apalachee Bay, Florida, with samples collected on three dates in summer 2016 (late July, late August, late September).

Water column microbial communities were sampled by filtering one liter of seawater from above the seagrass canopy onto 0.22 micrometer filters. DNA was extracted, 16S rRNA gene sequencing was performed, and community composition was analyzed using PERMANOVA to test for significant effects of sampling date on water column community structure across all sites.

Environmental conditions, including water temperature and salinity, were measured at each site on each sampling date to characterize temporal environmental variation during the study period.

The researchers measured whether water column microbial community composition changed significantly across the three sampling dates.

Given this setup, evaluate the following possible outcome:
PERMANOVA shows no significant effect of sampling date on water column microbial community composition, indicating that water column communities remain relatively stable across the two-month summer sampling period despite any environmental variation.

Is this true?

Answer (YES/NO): YES